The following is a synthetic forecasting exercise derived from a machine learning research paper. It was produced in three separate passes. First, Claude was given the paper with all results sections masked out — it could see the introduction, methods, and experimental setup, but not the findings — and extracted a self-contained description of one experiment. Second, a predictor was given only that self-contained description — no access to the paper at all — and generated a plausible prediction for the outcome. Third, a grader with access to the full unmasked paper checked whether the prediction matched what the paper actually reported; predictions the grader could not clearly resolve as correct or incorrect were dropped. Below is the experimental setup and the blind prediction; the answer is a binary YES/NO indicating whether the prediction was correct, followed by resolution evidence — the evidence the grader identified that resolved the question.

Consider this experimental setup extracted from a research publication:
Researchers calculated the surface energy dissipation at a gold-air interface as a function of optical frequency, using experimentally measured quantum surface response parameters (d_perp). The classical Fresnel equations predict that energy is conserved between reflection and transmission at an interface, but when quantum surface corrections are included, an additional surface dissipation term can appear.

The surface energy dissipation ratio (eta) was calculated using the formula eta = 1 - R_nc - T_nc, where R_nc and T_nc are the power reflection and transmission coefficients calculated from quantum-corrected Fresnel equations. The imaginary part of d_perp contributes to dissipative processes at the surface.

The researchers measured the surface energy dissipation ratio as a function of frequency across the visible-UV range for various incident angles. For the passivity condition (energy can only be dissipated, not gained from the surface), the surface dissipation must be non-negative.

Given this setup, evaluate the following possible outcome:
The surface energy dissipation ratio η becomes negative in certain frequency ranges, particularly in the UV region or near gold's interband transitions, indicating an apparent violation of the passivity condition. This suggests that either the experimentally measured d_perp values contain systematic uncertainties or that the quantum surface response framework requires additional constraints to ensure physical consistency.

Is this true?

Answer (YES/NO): YES